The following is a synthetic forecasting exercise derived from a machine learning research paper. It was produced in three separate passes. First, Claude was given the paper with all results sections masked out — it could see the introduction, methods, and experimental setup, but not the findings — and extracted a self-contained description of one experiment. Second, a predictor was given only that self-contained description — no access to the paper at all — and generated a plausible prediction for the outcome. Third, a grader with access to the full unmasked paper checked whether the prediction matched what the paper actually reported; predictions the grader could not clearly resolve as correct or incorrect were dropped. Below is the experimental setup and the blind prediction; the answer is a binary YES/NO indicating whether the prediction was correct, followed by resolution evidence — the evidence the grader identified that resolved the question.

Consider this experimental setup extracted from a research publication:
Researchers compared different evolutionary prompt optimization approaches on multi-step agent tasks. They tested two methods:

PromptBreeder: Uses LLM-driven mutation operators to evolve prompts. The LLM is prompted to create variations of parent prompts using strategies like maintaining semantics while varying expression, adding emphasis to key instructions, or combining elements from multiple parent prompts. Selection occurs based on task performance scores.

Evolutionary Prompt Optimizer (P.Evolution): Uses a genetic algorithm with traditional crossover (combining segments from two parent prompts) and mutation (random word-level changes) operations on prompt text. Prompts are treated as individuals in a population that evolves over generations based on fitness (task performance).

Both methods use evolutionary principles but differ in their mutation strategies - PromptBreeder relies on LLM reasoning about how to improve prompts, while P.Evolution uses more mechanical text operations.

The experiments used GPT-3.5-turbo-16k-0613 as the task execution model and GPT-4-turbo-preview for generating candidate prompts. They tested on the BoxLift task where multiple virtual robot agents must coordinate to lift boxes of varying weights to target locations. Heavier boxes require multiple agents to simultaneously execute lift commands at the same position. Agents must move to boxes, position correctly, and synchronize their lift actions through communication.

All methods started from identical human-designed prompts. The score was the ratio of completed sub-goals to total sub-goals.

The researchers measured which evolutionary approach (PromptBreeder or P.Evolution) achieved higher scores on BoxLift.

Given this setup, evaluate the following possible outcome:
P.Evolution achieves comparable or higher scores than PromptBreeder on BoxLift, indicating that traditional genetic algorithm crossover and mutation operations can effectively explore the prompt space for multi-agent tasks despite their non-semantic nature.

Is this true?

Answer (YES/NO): YES